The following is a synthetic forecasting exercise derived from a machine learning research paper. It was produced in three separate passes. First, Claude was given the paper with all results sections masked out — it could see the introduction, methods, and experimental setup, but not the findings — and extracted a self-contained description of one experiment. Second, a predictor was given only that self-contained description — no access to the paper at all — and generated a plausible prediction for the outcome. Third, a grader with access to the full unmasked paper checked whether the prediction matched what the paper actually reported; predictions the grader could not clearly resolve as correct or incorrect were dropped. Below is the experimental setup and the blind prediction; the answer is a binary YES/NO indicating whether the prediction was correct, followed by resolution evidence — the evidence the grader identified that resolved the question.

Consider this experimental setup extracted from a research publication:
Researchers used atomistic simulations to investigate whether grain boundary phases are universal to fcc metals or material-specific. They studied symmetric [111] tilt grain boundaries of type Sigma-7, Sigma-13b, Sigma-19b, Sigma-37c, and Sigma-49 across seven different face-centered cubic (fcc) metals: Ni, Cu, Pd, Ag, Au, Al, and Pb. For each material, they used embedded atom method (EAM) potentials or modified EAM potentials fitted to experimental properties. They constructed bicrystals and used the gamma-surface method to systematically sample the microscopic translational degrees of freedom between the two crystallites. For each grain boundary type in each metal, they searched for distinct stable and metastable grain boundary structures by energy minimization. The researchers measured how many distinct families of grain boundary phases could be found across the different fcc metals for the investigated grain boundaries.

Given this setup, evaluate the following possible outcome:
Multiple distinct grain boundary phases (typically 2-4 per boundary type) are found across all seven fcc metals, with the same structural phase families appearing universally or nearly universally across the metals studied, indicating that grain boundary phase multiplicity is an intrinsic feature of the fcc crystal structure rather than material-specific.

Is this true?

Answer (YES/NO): YES